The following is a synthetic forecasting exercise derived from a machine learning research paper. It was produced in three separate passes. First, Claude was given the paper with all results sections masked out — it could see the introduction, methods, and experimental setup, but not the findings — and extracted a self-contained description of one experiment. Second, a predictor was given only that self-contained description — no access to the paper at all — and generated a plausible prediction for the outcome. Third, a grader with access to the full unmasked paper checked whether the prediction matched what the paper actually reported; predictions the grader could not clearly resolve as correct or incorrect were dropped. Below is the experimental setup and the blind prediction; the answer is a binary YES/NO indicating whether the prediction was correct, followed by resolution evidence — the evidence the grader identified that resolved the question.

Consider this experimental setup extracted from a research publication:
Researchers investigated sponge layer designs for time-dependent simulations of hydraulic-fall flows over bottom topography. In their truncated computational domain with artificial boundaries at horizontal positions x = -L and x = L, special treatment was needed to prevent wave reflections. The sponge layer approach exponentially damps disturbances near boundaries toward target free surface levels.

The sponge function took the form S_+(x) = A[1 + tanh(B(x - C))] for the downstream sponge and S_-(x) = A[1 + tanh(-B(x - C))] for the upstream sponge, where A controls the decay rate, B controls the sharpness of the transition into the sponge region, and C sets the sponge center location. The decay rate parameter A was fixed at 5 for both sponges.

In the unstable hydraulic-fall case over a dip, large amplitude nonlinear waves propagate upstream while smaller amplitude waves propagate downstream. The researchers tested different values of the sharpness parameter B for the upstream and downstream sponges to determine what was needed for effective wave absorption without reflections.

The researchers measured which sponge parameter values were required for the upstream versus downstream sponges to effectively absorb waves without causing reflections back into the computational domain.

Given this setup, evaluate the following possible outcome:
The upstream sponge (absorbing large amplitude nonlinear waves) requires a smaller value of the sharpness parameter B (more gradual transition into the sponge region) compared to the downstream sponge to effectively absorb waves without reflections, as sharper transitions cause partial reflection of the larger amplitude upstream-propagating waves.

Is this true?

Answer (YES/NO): YES